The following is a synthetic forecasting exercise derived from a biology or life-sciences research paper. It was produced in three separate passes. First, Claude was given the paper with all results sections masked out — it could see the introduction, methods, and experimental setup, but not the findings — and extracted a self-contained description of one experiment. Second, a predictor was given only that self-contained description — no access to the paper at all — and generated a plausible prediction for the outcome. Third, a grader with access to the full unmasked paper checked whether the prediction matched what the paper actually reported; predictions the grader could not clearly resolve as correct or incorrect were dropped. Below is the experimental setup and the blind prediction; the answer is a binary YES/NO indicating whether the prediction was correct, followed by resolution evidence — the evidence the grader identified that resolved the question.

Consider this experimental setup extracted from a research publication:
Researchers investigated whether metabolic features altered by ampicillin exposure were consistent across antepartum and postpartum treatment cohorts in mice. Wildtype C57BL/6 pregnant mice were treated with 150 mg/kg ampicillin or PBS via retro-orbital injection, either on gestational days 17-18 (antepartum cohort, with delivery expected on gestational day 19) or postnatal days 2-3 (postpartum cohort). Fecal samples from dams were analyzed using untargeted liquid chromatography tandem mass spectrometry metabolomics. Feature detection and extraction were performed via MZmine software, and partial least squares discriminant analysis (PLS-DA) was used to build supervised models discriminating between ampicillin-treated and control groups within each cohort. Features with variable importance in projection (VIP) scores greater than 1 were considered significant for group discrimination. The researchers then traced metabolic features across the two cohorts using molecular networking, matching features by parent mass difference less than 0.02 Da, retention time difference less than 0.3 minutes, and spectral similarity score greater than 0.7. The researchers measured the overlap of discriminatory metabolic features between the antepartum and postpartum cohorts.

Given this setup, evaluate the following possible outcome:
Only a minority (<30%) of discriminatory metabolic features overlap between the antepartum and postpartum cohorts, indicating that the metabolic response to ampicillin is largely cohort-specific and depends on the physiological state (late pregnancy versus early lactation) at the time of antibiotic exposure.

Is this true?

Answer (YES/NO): YES